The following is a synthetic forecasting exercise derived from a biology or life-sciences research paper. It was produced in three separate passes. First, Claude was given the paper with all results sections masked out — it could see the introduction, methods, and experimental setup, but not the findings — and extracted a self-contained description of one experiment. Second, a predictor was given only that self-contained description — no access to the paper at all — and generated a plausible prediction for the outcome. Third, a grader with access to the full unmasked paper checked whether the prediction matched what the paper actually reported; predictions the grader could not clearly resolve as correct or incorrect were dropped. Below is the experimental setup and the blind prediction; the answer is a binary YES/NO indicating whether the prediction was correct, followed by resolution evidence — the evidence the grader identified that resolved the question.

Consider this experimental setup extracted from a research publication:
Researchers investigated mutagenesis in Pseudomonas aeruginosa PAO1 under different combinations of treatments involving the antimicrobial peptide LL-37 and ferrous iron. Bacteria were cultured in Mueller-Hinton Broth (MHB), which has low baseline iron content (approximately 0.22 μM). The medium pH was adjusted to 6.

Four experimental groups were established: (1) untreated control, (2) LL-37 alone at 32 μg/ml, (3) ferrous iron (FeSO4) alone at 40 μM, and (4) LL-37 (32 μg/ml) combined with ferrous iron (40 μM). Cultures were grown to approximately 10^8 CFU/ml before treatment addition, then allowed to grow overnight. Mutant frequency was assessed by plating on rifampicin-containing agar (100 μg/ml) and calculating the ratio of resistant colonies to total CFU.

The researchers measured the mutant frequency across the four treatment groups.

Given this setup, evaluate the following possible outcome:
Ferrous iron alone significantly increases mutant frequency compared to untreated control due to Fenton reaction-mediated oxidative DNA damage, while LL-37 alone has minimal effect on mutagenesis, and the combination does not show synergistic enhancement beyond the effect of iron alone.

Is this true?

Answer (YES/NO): NO